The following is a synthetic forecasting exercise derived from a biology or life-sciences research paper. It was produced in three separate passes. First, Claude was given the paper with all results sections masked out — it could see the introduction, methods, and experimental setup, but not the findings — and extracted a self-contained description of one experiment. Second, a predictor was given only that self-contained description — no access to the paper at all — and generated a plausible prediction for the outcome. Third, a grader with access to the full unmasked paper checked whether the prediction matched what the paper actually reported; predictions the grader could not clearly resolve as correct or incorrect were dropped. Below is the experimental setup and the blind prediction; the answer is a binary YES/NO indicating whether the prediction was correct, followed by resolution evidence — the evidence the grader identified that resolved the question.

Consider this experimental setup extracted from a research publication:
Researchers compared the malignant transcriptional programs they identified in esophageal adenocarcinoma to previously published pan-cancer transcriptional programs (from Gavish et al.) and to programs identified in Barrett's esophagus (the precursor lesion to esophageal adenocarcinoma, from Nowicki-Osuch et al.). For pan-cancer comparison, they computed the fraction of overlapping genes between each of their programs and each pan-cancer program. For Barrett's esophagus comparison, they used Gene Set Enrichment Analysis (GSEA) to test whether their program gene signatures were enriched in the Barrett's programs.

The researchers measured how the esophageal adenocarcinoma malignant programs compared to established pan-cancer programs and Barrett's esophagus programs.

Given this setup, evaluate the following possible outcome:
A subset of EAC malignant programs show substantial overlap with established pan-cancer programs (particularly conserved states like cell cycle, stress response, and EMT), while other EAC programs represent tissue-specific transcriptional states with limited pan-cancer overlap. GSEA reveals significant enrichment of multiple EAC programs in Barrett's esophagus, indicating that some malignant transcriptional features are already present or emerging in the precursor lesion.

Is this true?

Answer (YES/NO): NO